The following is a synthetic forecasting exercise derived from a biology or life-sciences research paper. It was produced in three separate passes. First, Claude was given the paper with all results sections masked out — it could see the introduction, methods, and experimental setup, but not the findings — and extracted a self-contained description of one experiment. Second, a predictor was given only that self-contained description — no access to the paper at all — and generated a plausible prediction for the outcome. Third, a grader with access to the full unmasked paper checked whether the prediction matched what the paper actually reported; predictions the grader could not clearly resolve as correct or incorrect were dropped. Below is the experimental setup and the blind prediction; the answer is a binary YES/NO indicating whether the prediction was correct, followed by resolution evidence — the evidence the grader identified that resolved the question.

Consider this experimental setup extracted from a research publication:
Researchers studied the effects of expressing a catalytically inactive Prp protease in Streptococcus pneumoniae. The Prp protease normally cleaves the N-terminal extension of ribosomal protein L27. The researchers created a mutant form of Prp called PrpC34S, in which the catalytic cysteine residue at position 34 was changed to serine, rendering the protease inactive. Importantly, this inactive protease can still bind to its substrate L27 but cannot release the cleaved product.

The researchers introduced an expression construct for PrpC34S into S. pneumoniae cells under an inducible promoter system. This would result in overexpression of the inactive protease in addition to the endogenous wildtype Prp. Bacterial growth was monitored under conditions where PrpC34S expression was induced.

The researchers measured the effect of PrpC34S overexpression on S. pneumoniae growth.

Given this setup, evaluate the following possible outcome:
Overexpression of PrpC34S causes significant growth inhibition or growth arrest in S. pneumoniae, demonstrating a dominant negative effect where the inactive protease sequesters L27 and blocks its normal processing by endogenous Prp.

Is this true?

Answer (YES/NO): YES